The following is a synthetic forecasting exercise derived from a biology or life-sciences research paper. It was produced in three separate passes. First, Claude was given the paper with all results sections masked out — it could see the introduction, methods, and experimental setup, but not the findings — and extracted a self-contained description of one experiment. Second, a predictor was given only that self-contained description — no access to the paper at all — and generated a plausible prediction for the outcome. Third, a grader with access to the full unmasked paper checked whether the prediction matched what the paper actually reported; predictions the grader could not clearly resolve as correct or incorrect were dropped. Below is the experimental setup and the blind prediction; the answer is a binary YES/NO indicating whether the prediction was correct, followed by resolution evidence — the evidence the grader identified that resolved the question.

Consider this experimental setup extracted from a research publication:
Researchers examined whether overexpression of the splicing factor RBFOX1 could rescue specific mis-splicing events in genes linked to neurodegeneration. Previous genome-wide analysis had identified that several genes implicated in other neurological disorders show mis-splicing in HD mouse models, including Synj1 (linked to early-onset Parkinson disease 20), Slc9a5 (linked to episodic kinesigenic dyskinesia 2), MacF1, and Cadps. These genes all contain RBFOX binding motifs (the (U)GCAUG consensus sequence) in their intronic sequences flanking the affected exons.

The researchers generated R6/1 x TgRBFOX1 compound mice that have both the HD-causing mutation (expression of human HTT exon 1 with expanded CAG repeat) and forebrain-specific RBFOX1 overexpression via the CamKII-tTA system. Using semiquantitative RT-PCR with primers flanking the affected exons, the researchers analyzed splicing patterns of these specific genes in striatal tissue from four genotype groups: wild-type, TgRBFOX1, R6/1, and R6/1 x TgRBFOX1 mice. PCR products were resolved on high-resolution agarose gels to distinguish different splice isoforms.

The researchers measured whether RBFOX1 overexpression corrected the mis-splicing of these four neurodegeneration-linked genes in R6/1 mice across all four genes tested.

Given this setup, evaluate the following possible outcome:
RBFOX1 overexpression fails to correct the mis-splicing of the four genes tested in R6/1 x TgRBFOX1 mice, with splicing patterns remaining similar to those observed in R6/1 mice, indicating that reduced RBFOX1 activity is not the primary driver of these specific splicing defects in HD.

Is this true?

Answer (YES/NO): NO